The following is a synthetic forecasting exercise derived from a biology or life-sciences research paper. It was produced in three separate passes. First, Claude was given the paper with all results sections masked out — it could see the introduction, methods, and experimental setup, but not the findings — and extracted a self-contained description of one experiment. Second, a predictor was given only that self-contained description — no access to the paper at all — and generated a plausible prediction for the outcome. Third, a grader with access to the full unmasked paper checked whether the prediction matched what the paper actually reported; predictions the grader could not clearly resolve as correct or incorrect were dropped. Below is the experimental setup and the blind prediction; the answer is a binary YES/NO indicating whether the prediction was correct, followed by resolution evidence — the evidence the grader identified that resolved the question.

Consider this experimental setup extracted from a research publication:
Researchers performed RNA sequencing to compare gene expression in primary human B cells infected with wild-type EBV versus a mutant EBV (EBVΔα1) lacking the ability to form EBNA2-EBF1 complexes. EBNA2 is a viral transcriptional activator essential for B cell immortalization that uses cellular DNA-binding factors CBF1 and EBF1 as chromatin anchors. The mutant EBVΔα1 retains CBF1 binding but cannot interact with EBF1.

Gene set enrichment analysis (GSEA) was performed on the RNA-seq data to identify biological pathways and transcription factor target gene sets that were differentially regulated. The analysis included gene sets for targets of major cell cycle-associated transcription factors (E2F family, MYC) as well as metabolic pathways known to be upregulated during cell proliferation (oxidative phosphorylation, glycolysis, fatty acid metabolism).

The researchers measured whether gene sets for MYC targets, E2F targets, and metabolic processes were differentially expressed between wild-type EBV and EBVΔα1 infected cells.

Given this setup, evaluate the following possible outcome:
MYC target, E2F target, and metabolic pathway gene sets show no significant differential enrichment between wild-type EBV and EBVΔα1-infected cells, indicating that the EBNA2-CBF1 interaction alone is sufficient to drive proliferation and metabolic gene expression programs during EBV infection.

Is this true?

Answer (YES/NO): NO